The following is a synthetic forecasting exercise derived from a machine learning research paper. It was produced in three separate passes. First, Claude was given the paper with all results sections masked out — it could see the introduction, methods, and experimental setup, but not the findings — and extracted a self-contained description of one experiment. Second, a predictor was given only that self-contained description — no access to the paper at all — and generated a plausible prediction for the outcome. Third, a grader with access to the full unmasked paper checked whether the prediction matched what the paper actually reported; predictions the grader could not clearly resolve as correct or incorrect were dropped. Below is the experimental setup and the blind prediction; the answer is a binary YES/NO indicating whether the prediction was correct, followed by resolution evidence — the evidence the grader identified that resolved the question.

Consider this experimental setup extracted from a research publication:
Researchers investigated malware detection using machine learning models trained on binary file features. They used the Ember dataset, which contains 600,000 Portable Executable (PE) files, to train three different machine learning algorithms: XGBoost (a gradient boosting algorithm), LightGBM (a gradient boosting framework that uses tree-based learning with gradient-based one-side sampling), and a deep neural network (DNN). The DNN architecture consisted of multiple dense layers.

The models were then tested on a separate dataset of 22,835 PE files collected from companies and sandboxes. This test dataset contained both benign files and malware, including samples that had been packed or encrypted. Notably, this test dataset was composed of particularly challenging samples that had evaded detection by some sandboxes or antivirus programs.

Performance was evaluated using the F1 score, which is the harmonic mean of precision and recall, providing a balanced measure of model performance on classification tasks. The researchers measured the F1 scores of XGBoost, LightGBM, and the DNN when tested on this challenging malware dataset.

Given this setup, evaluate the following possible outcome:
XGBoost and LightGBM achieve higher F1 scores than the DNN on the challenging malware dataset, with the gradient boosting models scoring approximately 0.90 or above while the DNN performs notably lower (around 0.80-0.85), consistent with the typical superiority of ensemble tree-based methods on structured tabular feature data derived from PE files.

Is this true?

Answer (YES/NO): NO